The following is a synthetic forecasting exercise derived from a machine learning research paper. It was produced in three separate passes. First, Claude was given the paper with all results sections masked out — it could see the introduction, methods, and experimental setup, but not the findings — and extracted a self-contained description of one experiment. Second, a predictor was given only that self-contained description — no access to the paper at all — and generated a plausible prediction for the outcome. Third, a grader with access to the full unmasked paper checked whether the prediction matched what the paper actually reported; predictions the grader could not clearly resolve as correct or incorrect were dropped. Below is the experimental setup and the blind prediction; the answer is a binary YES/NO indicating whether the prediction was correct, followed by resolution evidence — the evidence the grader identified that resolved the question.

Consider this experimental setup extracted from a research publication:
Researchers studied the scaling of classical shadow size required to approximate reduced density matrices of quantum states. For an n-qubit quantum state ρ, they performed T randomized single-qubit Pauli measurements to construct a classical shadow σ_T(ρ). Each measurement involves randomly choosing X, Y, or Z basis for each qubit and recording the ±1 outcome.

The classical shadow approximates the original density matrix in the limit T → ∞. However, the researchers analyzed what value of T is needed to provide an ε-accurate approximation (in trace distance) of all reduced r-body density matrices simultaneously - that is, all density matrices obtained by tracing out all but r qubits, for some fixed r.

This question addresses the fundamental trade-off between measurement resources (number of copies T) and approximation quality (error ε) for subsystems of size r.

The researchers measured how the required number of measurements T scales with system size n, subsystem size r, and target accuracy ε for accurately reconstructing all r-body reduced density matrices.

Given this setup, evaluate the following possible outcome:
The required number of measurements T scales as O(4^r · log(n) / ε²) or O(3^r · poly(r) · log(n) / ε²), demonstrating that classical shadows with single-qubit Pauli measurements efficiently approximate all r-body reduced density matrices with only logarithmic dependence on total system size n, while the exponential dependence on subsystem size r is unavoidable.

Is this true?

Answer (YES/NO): YES